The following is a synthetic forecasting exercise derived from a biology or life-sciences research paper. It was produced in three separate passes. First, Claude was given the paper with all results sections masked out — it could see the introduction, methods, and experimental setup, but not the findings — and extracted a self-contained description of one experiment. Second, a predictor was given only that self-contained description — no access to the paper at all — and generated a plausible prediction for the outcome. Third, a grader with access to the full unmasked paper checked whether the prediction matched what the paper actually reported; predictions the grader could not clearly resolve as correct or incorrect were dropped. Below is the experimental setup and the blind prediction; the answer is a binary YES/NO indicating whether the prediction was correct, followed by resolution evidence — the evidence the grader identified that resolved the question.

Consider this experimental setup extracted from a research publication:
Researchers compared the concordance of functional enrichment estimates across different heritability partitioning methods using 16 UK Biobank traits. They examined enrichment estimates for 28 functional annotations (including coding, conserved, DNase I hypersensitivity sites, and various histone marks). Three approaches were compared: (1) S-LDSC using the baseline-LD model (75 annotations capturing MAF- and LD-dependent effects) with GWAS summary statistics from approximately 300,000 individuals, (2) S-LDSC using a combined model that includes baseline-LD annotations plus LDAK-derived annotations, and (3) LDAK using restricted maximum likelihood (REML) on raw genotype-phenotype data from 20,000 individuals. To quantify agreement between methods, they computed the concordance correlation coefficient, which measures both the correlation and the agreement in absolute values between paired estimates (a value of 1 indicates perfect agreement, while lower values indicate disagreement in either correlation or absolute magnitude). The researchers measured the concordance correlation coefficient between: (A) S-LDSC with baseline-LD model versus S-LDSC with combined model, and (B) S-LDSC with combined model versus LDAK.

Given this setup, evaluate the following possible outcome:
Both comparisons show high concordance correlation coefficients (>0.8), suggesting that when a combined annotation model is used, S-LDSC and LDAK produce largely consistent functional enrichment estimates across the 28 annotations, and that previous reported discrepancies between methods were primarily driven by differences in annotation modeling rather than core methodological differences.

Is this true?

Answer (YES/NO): NO